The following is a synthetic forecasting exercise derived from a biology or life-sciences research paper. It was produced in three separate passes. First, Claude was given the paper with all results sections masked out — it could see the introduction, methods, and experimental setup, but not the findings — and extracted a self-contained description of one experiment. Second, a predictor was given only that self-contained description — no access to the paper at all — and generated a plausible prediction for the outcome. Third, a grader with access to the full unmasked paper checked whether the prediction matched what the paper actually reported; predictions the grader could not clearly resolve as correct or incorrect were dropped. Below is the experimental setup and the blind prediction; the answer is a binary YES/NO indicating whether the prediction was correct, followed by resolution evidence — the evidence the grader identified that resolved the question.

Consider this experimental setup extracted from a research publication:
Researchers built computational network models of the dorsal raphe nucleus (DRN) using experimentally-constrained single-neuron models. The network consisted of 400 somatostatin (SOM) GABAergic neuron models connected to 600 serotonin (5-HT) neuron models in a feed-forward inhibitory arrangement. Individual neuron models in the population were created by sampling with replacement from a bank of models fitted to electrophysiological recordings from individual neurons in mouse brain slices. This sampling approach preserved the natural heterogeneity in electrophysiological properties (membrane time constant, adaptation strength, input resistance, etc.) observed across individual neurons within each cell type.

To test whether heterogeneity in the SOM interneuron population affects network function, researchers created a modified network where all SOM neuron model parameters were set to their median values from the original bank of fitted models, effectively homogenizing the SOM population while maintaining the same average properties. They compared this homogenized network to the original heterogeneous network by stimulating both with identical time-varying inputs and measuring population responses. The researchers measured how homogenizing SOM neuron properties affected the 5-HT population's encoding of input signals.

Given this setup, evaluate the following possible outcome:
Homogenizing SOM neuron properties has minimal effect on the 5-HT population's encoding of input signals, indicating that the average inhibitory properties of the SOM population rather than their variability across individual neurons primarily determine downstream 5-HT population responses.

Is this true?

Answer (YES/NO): NO